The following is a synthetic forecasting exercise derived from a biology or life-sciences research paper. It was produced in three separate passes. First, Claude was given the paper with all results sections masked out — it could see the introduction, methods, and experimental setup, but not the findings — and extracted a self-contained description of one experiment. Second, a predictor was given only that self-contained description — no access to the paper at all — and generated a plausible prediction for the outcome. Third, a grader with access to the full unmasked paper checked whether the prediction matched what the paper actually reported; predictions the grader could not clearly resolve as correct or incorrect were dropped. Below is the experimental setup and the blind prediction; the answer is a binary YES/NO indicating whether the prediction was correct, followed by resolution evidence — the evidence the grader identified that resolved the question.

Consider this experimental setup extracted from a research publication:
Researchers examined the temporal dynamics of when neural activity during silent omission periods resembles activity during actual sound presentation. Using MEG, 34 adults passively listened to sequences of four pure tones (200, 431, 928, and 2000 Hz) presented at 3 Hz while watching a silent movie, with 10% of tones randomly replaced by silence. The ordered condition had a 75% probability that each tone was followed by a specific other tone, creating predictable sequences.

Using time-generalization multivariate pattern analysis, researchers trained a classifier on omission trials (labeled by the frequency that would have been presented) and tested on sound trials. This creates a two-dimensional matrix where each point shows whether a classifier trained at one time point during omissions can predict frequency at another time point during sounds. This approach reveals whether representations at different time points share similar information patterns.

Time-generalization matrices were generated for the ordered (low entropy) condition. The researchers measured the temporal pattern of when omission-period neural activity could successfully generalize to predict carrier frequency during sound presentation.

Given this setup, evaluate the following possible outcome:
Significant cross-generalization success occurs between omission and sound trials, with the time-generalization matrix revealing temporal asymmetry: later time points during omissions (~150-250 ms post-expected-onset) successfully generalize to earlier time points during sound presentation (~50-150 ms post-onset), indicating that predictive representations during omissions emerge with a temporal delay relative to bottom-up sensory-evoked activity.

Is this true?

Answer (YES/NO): NO